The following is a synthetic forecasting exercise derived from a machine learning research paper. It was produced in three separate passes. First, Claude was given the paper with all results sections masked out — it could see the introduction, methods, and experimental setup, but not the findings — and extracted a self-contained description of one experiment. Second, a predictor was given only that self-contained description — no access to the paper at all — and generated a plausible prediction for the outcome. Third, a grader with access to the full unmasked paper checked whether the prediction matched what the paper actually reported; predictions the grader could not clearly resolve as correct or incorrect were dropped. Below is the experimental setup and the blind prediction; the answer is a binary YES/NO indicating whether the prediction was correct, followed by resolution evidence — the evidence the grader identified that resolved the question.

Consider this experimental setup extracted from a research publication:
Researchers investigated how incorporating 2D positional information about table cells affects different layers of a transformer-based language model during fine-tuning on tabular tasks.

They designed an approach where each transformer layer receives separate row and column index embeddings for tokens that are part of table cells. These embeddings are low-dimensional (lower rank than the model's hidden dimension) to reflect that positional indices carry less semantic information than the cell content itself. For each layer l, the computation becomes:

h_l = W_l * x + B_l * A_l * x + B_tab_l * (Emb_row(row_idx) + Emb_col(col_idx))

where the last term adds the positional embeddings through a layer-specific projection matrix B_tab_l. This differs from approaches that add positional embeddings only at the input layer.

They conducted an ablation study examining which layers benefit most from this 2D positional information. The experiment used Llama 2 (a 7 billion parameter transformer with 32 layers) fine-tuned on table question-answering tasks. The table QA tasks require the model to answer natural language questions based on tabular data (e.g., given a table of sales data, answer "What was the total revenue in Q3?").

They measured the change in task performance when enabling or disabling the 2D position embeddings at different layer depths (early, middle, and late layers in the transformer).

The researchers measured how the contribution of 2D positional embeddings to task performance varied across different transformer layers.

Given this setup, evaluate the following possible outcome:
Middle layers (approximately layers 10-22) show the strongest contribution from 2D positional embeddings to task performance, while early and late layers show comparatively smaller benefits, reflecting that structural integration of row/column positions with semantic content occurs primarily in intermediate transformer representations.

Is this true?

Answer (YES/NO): NO